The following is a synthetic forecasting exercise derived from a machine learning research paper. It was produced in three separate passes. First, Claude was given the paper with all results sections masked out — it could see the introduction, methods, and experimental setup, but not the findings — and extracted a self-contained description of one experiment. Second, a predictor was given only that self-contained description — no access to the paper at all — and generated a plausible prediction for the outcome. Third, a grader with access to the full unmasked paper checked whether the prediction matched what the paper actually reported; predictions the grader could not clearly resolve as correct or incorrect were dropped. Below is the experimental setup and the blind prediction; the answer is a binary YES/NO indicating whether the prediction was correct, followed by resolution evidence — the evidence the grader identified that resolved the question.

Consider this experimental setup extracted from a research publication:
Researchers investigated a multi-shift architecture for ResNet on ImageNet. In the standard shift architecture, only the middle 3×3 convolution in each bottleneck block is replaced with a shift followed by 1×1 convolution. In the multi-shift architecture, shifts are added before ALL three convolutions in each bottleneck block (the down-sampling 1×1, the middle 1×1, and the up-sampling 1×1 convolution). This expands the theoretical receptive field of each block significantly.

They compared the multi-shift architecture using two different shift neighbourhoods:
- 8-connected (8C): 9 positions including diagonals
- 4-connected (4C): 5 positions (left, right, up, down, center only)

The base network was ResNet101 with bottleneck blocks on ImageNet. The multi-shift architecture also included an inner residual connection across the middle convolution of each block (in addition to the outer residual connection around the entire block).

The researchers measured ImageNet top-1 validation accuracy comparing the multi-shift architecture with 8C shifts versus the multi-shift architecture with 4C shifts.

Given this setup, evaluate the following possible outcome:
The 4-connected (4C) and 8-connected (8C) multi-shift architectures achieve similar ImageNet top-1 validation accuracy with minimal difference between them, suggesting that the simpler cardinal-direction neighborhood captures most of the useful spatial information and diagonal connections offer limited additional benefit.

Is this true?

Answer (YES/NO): NO